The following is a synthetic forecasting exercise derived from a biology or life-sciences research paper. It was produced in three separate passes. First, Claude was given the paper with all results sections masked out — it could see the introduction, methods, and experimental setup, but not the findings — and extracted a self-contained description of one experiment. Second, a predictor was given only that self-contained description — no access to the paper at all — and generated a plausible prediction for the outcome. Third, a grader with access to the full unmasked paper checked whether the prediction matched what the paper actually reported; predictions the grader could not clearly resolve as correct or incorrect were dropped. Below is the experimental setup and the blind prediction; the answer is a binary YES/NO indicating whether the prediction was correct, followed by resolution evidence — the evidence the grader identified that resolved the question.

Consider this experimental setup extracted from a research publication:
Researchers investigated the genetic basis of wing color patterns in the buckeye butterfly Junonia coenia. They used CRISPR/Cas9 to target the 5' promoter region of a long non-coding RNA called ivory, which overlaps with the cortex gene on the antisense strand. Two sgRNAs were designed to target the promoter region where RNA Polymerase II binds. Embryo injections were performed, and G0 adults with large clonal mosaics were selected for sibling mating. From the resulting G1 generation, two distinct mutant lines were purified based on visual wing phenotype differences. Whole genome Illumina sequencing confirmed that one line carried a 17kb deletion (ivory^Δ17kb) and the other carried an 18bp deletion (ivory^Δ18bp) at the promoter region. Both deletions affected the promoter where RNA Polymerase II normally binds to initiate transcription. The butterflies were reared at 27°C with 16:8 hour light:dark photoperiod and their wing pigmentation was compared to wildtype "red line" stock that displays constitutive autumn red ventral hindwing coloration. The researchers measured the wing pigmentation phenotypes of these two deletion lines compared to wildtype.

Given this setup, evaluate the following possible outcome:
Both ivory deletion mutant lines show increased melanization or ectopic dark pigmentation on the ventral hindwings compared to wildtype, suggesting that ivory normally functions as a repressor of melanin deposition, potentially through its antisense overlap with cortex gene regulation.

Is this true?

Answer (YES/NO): NO